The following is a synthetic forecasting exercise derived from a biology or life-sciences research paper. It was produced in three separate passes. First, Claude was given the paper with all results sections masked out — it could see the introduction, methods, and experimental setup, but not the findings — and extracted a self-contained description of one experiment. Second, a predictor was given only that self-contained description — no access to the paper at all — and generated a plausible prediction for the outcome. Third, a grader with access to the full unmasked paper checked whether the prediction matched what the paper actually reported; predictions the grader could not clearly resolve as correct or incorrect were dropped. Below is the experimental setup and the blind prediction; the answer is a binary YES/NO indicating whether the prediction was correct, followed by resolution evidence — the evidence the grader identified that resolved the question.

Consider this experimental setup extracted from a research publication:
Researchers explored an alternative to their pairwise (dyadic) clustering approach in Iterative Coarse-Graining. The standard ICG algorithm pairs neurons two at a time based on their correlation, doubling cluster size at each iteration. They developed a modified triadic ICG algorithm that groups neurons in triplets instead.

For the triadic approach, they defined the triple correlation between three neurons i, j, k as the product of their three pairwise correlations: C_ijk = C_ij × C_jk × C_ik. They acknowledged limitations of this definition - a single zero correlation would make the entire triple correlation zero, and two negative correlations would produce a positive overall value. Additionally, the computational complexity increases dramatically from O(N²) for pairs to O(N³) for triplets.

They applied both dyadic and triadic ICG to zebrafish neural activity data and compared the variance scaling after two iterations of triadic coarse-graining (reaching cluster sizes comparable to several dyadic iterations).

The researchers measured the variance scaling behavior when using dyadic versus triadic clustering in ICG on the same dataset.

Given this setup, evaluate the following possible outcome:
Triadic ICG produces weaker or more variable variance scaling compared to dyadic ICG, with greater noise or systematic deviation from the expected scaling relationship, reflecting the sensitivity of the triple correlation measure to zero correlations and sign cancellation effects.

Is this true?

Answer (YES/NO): NO